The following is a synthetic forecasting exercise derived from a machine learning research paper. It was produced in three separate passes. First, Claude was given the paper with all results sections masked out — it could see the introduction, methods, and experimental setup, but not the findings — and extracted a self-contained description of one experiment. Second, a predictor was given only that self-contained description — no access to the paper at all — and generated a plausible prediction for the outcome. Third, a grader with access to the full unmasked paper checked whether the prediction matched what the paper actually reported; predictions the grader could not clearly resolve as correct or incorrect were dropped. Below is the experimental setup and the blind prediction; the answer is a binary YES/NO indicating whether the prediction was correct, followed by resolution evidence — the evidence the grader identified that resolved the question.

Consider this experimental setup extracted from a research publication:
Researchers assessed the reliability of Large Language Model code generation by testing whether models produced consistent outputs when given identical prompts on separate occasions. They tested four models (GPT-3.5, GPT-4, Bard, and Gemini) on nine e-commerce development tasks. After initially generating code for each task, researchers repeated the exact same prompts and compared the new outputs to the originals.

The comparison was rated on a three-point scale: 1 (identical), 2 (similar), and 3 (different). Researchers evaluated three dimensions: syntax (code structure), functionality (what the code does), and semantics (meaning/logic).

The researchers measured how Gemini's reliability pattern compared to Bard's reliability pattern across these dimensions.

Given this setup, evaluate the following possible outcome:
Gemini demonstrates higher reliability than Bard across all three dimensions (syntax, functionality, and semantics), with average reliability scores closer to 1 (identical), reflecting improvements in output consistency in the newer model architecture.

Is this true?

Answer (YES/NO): NO